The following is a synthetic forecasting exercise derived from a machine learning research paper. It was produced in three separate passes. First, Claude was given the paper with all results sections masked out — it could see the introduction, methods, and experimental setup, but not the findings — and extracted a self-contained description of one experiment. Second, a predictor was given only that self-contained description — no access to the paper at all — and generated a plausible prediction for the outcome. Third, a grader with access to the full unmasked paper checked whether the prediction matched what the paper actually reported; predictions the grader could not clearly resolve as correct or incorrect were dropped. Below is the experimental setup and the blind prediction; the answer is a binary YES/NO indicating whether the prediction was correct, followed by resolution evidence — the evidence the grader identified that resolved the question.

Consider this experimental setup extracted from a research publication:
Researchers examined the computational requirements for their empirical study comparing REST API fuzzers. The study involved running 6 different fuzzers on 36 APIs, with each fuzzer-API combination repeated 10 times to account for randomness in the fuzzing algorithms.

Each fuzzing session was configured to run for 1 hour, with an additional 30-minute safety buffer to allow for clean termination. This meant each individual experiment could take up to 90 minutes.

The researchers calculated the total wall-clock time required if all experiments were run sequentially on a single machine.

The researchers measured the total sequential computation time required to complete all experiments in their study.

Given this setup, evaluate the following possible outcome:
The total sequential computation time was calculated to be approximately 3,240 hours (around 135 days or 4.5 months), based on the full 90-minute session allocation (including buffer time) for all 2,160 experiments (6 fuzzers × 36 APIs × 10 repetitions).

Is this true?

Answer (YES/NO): NO